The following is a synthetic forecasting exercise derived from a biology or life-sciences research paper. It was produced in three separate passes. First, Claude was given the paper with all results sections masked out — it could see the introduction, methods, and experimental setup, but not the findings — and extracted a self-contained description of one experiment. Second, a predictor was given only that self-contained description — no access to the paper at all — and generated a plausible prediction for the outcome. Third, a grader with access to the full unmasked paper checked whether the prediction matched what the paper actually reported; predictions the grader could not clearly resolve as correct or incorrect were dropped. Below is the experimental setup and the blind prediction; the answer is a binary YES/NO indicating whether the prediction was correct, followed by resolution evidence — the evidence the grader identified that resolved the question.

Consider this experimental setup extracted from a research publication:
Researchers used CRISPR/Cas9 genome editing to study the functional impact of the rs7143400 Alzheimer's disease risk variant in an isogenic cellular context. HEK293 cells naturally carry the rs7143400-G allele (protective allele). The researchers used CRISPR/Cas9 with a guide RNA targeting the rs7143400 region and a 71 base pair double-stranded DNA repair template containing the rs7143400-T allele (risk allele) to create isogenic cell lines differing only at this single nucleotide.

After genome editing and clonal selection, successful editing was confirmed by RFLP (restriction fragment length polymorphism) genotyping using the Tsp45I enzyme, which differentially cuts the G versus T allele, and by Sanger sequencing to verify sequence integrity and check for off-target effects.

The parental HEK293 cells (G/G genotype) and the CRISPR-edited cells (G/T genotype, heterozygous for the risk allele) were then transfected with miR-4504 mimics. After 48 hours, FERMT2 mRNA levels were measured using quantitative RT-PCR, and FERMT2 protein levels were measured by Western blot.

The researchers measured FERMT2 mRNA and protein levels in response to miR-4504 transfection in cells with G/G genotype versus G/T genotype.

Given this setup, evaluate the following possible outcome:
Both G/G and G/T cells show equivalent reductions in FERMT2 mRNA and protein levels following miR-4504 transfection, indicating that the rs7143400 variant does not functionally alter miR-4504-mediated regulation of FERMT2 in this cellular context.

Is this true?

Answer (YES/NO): NO